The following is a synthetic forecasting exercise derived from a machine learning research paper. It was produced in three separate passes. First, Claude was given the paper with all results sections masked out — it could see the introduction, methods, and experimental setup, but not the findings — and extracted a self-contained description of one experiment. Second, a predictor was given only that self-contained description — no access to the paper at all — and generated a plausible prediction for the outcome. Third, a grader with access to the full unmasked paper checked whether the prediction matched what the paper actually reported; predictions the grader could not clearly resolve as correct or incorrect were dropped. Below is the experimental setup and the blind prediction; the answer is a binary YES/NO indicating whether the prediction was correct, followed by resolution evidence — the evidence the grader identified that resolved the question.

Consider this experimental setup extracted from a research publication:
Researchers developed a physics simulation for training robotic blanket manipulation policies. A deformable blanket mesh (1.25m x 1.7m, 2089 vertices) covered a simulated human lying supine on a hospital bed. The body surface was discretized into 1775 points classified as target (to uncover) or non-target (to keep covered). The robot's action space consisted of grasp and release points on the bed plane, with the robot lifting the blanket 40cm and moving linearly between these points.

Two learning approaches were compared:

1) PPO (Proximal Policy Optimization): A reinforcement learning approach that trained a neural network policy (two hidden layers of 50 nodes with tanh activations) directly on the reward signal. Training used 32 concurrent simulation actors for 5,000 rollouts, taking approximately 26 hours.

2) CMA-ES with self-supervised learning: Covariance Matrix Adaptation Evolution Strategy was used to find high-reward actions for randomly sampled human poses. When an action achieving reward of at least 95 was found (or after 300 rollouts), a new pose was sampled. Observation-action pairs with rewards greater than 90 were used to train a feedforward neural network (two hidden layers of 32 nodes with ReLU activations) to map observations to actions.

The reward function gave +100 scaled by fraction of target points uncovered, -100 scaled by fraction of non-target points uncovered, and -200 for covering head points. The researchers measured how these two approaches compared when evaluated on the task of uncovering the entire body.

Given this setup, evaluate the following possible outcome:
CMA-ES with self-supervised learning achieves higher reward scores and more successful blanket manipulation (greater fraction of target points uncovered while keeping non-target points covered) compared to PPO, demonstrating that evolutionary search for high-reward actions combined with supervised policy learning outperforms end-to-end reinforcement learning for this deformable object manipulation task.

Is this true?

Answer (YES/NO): NO